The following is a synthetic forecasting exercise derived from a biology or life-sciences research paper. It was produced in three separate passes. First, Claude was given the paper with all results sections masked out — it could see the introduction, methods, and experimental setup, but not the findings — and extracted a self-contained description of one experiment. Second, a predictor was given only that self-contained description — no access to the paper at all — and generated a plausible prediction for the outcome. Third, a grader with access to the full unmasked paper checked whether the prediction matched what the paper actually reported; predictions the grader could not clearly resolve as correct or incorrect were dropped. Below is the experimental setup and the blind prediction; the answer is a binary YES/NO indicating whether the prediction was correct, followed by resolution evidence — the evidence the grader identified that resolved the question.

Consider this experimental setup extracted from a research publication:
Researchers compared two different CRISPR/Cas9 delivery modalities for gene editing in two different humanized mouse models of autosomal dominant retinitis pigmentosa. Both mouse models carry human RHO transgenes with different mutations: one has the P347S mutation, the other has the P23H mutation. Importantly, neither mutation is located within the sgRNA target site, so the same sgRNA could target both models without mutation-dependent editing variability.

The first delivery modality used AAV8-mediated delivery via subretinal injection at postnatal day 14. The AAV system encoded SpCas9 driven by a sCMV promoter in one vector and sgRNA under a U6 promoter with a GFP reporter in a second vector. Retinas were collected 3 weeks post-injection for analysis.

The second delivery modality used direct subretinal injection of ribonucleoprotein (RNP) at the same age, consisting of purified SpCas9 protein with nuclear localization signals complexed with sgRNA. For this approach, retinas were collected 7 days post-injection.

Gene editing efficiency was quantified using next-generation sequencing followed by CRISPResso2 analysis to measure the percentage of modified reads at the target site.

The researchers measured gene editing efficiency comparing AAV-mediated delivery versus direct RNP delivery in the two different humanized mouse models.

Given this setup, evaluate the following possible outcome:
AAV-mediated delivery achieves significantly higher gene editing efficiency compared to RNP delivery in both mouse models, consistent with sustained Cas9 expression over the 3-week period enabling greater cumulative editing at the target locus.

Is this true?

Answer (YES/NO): NO